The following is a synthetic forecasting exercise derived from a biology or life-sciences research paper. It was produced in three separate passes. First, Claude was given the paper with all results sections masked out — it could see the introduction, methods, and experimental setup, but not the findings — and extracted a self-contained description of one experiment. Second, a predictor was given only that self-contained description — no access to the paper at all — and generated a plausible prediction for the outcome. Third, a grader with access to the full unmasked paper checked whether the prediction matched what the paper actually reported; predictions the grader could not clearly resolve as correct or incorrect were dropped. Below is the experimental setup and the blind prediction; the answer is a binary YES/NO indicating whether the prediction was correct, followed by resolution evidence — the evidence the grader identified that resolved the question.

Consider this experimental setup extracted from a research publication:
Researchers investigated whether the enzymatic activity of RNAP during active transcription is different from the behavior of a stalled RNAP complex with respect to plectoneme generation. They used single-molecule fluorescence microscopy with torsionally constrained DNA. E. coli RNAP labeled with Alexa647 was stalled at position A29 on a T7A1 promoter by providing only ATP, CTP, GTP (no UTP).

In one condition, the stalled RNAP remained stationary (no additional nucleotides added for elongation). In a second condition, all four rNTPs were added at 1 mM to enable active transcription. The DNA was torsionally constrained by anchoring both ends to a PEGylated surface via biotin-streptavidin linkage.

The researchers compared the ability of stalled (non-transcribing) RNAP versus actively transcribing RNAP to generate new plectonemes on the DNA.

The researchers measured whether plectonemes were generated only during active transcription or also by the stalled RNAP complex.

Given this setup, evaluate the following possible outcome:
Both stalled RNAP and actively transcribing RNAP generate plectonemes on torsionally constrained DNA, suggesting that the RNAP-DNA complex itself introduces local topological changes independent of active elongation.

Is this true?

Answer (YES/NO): NO